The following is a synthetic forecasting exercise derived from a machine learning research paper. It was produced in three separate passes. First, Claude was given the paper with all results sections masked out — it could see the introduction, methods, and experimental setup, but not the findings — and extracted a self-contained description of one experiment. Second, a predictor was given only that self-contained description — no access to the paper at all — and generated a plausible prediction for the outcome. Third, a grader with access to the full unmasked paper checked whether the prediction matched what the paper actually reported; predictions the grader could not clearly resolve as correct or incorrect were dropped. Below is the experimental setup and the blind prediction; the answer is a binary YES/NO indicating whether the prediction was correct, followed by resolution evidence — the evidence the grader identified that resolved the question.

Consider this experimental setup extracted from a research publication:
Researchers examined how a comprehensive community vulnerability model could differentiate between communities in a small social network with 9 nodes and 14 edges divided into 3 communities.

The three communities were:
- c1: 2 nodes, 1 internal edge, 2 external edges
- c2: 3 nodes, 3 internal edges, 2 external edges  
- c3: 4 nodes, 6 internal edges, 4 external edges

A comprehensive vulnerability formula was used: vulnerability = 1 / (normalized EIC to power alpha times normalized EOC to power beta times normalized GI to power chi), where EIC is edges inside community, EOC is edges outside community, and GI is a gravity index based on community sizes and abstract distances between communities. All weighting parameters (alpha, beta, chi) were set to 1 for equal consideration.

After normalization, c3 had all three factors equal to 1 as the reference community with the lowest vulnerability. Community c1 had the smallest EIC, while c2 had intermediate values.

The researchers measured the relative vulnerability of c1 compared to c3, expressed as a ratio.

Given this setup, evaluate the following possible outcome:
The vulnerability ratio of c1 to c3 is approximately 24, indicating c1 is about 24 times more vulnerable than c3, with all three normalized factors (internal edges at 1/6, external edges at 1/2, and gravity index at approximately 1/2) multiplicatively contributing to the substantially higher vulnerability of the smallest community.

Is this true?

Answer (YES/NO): NO